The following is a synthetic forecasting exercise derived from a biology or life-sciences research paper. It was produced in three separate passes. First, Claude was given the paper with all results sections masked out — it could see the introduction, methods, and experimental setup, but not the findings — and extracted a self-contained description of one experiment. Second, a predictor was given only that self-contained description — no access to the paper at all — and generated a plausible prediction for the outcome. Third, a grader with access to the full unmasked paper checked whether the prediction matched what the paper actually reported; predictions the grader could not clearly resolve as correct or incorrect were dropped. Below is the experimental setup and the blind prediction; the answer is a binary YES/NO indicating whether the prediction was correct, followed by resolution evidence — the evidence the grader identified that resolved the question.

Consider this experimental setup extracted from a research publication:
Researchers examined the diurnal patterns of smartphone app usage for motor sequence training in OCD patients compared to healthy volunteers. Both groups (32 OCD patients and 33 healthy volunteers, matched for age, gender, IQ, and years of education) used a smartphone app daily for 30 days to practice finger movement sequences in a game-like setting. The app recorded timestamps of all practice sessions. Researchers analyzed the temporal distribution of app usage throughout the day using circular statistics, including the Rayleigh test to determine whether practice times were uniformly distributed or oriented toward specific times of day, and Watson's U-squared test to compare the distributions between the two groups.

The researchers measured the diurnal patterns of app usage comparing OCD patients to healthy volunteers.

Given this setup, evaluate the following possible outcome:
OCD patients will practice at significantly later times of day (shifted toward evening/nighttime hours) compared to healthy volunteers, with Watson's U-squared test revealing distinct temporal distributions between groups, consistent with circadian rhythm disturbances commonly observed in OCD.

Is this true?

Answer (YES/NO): NO